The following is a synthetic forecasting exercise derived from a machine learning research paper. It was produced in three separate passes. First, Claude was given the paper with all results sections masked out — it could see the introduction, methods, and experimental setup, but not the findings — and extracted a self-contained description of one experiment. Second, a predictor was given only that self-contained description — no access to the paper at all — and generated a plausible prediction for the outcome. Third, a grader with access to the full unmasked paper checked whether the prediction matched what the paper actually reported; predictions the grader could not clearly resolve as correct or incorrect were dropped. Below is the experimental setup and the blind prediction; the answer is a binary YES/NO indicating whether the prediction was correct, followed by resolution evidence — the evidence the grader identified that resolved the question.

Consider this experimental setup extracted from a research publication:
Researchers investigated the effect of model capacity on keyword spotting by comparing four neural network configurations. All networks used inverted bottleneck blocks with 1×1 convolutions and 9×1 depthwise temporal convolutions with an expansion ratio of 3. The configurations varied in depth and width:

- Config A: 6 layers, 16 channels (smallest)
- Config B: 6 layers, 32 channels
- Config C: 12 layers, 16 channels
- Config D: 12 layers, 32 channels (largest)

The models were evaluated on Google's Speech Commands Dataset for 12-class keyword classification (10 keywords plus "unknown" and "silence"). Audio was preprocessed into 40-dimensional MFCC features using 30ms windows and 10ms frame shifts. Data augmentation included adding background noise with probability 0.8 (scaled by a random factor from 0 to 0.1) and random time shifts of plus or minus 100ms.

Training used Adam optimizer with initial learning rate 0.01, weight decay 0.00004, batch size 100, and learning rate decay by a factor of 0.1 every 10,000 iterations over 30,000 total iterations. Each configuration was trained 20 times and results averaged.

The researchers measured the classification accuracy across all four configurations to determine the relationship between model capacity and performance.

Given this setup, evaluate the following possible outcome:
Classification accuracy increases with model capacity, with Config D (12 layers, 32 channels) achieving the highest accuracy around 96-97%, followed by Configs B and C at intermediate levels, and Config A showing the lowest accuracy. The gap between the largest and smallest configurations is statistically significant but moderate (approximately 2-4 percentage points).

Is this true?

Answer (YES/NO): NO